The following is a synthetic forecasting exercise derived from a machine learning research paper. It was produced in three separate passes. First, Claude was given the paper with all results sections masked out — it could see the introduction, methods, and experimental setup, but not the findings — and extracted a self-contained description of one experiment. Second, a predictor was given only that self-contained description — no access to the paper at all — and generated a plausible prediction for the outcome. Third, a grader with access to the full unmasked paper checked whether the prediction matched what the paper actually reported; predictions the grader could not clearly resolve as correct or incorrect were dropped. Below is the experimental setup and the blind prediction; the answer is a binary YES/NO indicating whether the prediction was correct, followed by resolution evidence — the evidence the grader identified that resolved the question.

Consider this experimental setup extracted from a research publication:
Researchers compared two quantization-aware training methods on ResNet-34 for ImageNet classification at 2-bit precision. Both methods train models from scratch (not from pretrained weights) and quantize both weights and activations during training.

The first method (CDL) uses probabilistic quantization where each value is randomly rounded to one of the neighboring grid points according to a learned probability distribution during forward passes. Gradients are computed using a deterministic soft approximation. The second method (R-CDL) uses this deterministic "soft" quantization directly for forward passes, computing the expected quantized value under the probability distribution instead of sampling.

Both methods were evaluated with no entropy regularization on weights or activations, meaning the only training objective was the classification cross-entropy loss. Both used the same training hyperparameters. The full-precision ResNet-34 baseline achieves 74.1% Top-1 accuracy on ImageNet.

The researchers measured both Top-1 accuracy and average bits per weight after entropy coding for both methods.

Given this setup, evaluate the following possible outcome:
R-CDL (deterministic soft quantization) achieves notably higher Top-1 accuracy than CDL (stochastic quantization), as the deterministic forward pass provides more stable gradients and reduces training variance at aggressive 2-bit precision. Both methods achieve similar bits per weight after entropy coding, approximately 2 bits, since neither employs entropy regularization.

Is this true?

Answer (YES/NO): NO